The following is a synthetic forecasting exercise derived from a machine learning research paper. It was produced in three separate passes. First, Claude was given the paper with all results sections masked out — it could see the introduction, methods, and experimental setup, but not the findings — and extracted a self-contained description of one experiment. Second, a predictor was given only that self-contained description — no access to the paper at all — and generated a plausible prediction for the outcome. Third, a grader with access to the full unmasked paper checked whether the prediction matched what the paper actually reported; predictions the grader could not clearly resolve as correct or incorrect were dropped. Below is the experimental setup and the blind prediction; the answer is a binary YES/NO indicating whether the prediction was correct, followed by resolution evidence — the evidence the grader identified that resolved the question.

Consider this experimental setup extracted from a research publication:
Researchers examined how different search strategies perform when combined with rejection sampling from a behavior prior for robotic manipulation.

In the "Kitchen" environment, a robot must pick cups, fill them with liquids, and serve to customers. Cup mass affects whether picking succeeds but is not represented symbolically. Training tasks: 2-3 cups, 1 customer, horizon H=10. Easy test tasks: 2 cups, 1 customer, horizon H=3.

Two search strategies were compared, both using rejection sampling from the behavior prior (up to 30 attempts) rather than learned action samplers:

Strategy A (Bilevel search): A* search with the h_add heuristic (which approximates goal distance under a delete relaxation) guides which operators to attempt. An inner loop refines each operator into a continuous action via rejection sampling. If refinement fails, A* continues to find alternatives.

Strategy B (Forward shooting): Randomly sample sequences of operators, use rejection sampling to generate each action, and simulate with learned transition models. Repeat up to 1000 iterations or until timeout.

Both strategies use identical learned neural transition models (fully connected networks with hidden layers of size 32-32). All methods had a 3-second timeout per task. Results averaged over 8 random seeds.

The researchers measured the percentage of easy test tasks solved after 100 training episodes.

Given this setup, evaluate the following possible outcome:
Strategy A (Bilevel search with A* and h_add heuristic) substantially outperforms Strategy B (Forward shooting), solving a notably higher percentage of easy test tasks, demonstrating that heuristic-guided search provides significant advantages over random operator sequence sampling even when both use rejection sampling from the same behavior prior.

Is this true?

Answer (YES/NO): YES